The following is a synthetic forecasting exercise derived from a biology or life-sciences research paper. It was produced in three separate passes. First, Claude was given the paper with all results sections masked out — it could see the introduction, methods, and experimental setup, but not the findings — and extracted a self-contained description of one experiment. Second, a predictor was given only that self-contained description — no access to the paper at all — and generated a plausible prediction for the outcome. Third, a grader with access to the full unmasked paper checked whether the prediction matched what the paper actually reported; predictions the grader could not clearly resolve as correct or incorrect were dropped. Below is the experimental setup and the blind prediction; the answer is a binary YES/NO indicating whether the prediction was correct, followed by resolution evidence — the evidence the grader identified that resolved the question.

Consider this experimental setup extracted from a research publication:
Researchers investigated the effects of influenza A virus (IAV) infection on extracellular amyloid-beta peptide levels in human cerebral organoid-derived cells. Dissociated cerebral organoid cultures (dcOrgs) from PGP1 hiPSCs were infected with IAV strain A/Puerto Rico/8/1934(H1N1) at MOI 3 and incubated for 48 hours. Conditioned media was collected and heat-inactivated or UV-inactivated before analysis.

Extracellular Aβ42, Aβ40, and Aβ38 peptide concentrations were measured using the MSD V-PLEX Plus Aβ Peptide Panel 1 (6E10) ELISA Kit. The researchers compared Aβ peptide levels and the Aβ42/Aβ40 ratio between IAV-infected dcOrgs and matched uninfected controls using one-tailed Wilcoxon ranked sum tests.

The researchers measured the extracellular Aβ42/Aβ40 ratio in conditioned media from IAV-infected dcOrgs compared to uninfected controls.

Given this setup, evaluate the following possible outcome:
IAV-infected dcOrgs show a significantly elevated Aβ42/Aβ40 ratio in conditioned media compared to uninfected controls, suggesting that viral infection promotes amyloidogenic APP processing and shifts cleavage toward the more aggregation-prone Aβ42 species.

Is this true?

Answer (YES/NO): NO